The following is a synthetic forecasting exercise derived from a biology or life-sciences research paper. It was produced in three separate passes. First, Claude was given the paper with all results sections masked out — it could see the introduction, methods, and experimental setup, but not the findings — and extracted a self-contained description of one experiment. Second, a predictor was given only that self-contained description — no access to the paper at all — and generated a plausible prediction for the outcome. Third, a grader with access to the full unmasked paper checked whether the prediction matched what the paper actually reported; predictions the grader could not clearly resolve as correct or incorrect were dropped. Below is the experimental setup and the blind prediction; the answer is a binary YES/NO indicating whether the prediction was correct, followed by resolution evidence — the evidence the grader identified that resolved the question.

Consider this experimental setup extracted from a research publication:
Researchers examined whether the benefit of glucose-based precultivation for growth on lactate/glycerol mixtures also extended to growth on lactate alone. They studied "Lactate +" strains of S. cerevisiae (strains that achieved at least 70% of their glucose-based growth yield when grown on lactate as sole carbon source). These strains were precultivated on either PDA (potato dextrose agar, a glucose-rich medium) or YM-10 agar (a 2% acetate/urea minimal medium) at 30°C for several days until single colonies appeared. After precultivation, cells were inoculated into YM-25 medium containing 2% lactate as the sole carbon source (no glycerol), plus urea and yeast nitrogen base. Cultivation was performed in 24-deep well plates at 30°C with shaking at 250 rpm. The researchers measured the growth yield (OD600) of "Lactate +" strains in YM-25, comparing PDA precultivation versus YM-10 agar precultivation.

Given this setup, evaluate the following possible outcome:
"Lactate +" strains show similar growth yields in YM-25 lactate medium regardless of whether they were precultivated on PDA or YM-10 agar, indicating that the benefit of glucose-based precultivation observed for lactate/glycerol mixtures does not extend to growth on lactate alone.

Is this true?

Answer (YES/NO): NO